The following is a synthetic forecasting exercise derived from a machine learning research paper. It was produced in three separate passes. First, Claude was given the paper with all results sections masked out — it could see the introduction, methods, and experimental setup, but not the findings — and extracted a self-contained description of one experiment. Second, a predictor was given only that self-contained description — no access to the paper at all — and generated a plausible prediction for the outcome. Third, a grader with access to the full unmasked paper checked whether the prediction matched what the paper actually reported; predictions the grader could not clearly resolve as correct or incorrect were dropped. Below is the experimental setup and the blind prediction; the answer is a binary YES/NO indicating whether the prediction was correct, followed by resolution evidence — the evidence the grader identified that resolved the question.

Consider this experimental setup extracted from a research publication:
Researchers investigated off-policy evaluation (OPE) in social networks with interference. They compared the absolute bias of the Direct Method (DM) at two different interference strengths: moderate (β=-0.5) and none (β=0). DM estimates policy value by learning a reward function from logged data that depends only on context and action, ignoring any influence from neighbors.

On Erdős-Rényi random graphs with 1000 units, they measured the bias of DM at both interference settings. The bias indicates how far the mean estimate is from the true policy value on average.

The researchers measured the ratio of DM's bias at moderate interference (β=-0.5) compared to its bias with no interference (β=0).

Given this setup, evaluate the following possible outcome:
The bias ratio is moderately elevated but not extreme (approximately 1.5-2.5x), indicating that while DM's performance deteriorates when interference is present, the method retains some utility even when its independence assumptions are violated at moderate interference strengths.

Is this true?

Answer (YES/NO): NO